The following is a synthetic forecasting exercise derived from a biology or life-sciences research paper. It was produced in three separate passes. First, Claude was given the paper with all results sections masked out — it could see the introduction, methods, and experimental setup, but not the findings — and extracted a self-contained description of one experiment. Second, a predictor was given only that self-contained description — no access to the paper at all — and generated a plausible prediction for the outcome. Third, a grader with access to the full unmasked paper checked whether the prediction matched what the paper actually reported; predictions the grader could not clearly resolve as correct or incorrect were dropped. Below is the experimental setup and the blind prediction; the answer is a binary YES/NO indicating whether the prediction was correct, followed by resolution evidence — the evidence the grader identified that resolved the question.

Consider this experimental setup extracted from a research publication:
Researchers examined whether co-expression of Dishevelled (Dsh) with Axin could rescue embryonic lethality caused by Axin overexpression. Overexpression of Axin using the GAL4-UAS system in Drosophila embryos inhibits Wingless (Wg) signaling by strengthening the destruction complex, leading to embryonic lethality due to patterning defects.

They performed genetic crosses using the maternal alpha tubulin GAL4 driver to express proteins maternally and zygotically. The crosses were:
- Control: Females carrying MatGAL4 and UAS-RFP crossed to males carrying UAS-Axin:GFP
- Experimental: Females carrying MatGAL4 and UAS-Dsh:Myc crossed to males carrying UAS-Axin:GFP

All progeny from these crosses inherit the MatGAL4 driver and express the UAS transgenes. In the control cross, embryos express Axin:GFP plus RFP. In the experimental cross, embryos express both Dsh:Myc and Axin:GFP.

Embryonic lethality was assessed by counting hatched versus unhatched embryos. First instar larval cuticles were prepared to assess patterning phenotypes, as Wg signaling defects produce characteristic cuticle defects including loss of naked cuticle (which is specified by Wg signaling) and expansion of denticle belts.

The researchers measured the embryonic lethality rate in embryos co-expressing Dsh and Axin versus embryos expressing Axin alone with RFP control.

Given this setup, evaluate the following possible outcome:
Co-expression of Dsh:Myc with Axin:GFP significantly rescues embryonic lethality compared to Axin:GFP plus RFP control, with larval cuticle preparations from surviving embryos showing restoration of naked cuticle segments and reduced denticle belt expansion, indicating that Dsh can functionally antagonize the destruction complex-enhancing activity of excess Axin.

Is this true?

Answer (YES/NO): NO